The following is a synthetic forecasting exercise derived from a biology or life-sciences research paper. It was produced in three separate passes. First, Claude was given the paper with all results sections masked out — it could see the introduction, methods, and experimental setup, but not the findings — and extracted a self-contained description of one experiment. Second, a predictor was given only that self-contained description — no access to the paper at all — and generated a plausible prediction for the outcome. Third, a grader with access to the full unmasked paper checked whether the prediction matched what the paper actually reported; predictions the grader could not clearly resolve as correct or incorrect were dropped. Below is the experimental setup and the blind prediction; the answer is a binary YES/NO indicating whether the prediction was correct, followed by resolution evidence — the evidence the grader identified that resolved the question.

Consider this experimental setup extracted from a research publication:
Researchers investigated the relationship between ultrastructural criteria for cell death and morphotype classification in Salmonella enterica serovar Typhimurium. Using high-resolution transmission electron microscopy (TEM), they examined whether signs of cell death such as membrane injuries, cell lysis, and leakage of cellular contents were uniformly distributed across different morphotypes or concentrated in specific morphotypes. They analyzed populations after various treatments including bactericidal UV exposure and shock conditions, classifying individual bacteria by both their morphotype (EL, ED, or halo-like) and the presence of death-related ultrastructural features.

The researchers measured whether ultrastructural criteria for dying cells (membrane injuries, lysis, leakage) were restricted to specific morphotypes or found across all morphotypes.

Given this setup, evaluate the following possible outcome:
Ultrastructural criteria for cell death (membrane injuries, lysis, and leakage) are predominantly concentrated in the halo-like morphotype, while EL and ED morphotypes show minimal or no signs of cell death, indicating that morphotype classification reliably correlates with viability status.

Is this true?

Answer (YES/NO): NO